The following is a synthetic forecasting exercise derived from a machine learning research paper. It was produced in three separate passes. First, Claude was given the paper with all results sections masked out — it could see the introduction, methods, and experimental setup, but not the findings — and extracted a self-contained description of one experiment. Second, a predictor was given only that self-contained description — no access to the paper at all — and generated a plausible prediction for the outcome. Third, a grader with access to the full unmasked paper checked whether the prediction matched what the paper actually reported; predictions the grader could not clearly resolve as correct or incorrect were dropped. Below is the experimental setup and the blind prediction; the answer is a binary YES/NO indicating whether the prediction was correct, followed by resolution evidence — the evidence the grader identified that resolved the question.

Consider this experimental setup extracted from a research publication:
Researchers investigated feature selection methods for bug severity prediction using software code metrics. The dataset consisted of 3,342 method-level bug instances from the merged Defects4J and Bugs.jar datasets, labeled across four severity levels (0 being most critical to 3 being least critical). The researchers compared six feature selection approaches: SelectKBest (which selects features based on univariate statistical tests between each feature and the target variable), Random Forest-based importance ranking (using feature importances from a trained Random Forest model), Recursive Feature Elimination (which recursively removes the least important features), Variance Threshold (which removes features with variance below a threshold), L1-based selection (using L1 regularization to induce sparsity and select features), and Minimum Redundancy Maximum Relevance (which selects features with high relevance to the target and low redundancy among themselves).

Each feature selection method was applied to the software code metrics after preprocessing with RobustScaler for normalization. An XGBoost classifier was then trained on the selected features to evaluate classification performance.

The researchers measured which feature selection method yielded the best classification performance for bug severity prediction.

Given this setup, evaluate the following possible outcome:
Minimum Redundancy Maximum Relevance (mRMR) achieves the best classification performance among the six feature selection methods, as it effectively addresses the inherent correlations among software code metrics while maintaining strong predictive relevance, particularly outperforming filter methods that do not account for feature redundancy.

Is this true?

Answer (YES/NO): NO